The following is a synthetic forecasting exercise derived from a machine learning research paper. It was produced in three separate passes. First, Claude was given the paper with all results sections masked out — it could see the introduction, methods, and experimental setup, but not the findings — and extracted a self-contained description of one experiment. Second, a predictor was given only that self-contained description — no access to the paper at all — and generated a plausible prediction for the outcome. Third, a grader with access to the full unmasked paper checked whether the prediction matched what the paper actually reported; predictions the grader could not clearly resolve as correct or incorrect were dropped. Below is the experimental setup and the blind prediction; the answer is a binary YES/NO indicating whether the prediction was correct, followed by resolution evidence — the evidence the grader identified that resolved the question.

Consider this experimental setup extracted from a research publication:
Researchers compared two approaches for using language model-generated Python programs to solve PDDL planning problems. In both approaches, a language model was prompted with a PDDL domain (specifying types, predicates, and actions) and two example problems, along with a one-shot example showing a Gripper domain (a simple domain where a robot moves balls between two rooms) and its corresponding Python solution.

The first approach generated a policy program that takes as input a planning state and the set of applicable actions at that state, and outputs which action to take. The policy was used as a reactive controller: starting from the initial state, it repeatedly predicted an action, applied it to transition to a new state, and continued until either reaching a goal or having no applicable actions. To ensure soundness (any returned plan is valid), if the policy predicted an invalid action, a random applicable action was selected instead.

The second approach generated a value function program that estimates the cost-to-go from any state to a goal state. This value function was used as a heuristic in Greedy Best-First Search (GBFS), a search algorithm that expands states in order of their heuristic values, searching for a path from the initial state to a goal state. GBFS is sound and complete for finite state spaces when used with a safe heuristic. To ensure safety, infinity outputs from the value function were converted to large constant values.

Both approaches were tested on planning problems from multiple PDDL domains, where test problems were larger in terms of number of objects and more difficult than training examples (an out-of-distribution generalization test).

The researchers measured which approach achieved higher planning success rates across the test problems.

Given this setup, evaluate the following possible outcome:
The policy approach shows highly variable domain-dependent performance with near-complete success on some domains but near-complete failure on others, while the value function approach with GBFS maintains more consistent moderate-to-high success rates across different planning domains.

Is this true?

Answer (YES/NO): NO